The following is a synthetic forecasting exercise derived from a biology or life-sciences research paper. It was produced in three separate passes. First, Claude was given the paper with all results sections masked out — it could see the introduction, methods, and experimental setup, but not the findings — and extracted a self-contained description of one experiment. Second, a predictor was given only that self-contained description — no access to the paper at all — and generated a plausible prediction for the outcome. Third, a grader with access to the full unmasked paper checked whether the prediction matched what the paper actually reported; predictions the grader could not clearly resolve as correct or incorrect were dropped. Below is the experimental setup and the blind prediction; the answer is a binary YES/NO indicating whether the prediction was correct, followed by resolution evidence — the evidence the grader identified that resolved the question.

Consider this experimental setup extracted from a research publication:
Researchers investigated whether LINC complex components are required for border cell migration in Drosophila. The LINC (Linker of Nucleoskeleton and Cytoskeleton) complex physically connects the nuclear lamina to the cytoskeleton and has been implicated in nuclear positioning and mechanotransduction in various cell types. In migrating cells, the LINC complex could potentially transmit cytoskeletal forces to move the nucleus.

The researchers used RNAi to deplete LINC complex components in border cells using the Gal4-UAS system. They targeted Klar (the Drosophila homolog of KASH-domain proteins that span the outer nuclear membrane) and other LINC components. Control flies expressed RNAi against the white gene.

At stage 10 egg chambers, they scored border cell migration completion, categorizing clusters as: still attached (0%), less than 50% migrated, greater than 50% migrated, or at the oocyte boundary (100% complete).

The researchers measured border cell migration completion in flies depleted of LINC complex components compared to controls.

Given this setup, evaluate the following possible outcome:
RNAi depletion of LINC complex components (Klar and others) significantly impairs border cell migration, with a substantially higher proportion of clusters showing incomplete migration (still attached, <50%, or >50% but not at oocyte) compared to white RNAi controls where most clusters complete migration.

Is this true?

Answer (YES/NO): NO